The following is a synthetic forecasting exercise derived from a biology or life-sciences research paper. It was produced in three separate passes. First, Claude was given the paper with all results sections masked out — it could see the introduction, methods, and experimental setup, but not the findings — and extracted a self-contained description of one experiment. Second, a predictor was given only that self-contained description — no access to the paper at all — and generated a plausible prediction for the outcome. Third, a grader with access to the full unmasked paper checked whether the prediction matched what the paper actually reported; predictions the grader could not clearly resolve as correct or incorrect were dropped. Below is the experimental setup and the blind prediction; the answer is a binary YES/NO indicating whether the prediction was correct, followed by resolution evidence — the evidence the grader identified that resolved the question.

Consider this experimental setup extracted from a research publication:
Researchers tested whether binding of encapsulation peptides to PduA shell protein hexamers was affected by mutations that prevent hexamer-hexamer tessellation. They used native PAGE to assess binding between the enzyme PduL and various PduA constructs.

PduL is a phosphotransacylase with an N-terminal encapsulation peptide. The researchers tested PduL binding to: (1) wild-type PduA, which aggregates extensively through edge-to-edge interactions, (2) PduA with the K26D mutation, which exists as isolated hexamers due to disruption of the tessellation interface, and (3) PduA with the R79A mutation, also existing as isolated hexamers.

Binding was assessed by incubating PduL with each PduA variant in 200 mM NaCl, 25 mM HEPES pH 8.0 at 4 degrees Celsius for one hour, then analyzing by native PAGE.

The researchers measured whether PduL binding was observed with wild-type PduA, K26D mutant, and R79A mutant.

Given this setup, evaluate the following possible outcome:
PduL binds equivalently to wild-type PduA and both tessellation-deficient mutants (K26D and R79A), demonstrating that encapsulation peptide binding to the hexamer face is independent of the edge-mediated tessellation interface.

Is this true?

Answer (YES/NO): NO